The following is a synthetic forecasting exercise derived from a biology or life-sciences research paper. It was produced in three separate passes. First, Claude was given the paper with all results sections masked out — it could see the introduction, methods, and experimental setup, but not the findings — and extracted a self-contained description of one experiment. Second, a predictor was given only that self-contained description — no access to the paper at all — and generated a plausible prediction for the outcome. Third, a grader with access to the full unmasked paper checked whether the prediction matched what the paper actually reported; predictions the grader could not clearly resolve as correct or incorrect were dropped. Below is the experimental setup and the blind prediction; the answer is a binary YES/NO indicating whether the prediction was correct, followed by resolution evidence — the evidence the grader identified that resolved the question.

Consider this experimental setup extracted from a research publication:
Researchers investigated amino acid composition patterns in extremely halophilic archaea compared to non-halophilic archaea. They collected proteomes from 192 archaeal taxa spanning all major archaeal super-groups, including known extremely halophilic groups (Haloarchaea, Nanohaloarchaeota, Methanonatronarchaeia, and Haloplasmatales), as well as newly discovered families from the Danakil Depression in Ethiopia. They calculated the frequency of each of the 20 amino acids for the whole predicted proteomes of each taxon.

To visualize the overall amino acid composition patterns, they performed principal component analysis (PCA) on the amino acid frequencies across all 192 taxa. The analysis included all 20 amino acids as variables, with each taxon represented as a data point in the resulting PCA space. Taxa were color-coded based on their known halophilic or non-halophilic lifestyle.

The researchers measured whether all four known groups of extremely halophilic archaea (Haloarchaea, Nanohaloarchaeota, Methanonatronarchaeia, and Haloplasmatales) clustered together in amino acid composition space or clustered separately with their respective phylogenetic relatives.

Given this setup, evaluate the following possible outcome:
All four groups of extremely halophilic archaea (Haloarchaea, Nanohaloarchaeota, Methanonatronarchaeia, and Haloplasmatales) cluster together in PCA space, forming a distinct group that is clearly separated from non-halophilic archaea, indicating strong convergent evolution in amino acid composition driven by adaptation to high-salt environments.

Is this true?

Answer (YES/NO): YES